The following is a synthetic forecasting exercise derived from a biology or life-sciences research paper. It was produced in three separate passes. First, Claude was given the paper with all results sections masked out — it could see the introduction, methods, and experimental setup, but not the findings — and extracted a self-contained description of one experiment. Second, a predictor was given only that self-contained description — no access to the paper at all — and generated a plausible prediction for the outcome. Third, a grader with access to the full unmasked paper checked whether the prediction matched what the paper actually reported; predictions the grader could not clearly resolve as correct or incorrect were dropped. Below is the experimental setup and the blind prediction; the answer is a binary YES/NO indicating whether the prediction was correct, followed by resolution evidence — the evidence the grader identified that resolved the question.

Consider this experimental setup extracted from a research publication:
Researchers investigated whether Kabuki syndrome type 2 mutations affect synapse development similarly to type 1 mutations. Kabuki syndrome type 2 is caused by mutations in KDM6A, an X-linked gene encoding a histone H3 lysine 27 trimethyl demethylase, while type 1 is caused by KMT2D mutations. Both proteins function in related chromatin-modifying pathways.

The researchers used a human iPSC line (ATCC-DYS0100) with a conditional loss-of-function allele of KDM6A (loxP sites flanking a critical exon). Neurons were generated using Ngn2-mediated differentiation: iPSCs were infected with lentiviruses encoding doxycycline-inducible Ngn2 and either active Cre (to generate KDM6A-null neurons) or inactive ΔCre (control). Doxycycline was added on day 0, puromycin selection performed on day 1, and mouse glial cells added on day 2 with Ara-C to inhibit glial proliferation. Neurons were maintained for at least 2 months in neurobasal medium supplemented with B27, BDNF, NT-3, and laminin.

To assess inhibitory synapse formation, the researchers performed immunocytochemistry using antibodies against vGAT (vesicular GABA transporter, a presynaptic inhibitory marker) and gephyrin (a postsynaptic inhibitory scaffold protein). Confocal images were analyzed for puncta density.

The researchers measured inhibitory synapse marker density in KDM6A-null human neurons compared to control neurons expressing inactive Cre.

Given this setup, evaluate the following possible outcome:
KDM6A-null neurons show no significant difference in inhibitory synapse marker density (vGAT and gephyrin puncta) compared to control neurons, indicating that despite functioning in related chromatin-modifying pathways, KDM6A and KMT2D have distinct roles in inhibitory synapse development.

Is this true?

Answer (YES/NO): NO